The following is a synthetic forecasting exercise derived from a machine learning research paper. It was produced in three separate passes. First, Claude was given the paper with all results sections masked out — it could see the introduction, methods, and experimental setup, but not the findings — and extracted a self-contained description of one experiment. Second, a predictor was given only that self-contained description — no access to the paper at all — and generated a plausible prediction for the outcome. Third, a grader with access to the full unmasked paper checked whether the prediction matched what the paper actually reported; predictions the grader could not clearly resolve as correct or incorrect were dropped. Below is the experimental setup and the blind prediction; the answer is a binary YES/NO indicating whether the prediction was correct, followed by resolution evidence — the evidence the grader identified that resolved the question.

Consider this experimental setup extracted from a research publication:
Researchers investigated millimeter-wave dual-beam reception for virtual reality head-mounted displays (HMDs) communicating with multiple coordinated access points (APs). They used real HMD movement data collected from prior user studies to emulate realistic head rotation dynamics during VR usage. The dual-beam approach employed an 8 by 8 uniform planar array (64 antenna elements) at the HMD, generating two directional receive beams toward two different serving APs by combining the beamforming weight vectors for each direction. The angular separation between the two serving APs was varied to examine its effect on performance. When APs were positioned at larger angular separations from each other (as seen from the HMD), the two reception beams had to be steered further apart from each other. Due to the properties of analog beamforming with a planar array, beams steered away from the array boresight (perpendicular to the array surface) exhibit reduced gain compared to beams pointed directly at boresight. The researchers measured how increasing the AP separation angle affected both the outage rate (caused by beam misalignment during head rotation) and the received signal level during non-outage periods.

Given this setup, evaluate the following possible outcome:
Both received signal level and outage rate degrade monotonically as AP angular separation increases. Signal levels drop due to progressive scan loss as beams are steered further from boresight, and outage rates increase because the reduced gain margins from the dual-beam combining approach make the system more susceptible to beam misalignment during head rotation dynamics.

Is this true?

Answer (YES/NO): NO